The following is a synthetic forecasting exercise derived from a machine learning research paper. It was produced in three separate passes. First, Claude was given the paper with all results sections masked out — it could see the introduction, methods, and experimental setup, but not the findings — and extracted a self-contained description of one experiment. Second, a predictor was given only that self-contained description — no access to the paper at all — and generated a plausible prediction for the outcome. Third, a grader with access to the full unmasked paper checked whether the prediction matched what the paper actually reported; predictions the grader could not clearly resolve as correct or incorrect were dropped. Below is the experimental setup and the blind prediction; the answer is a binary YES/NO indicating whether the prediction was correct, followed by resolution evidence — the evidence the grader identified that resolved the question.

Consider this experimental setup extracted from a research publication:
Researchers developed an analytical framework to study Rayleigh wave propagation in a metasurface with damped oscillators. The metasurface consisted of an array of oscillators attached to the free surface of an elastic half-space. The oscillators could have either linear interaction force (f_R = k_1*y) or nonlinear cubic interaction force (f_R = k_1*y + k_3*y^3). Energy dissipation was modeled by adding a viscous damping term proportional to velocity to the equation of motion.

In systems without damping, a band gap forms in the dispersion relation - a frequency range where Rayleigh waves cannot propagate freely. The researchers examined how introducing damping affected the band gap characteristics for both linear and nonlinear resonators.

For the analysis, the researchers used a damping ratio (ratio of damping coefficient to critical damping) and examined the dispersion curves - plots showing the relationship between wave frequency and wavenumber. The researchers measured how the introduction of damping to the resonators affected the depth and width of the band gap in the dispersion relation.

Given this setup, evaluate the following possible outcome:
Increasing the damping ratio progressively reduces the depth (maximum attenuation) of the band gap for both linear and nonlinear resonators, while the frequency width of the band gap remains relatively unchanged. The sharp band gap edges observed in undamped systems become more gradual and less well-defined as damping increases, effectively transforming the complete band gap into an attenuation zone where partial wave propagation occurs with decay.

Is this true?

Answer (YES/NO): NO